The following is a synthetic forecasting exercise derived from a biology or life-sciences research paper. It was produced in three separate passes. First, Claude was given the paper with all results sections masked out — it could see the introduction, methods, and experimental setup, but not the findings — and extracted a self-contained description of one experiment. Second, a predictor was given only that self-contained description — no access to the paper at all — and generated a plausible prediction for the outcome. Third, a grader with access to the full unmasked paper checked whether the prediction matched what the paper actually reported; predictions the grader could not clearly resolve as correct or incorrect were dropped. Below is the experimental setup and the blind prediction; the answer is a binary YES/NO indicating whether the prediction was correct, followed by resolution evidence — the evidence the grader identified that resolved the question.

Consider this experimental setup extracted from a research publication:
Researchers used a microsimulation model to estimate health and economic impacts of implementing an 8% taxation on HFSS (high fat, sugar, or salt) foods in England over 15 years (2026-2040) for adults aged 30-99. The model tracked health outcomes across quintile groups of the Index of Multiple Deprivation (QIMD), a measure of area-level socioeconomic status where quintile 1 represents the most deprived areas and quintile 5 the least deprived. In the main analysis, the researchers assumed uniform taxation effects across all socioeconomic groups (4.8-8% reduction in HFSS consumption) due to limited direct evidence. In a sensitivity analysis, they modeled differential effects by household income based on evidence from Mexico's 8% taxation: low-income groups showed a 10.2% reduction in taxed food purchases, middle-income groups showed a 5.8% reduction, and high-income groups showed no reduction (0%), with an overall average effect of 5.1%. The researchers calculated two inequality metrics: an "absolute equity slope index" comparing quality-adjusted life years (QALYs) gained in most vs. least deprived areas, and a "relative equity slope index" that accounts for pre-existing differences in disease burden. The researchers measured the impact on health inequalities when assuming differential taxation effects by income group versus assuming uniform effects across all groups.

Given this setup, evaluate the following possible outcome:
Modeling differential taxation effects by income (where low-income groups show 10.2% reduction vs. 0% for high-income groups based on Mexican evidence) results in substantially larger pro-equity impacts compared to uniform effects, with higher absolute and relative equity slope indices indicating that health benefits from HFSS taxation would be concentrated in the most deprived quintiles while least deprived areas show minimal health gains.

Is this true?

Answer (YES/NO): YES